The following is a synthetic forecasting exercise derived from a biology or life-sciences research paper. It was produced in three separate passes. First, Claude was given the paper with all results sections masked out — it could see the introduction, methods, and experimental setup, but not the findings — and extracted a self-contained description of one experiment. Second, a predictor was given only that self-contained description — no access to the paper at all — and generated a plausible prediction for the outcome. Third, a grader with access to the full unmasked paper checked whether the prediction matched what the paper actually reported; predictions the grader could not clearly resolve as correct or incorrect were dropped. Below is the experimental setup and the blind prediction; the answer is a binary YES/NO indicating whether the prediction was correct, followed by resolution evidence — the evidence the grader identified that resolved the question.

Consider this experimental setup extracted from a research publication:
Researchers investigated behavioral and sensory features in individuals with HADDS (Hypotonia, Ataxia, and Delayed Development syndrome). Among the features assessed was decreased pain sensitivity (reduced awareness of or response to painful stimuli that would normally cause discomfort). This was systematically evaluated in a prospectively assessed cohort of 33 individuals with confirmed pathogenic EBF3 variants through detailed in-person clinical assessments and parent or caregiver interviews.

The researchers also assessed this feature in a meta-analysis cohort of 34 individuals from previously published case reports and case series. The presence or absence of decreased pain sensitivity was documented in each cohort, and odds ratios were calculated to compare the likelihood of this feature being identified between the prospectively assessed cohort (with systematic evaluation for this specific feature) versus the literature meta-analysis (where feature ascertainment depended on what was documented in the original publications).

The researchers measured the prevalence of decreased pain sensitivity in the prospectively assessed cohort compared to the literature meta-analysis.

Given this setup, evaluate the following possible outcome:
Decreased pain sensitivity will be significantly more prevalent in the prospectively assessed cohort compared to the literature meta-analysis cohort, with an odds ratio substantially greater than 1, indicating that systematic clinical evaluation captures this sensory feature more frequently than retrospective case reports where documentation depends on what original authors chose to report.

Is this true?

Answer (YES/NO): YES